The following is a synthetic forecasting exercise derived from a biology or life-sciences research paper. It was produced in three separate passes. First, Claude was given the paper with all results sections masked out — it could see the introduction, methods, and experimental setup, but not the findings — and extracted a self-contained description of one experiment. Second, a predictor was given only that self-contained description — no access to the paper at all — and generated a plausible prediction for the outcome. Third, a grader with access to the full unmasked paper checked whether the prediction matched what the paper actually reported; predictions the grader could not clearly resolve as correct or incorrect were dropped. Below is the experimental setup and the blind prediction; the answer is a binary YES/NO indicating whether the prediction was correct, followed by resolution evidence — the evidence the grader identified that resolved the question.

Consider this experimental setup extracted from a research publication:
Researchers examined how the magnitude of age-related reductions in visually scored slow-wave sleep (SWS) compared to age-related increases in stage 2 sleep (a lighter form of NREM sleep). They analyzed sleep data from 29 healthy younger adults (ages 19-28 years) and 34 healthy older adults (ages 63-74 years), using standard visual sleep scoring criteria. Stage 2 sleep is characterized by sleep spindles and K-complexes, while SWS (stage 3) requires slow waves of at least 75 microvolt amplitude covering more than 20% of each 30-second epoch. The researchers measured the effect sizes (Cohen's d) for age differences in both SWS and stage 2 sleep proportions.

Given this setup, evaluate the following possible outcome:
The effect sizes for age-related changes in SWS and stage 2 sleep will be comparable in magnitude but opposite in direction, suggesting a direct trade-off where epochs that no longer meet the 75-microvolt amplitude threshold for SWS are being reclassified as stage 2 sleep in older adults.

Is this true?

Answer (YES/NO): YES